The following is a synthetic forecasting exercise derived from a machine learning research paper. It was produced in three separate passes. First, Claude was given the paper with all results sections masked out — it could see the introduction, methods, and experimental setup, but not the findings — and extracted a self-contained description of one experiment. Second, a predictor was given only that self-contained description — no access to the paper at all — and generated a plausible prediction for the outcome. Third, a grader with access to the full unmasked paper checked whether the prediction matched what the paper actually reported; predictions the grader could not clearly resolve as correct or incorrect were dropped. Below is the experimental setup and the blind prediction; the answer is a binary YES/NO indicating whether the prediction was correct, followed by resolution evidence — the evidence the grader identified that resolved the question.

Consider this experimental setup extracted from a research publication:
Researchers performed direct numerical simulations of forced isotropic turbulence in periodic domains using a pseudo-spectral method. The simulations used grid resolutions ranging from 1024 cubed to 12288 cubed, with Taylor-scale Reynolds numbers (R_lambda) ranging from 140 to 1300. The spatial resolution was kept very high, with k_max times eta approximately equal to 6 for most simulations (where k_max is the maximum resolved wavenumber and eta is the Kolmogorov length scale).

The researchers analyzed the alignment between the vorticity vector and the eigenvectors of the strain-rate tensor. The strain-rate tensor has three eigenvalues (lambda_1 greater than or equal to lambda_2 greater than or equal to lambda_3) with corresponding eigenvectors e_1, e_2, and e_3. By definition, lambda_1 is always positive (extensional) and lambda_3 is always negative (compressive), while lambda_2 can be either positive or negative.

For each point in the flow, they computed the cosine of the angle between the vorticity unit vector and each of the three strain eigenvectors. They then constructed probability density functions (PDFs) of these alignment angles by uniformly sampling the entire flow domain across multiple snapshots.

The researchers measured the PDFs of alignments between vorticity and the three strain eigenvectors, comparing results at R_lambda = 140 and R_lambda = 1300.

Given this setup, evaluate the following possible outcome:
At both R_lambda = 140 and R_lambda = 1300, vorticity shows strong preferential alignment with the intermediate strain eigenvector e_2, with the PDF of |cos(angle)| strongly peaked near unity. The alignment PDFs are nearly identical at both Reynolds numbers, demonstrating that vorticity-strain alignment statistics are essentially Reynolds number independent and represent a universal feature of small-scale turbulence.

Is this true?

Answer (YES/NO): NO